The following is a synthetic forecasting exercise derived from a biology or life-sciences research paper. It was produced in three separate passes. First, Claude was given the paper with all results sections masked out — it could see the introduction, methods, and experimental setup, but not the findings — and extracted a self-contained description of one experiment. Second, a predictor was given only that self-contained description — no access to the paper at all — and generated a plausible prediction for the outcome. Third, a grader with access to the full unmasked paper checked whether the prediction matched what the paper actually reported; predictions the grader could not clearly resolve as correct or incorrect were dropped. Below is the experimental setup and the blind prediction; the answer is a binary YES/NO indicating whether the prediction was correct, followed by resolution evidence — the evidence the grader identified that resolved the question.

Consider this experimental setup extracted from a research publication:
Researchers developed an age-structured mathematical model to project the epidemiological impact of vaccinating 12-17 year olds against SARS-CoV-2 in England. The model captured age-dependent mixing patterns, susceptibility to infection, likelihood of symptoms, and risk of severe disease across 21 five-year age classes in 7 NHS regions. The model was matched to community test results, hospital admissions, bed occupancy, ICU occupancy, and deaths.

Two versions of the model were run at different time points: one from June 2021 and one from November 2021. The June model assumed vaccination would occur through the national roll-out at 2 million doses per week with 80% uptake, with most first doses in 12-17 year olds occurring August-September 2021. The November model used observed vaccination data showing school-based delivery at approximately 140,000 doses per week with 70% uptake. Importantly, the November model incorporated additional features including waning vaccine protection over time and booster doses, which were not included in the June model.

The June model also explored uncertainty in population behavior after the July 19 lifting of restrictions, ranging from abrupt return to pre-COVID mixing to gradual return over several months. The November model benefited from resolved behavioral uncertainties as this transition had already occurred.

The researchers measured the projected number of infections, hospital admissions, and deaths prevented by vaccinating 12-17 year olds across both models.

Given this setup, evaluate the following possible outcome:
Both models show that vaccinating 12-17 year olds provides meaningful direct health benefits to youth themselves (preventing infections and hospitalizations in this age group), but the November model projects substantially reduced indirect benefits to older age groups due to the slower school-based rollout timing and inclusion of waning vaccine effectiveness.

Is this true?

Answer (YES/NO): NO